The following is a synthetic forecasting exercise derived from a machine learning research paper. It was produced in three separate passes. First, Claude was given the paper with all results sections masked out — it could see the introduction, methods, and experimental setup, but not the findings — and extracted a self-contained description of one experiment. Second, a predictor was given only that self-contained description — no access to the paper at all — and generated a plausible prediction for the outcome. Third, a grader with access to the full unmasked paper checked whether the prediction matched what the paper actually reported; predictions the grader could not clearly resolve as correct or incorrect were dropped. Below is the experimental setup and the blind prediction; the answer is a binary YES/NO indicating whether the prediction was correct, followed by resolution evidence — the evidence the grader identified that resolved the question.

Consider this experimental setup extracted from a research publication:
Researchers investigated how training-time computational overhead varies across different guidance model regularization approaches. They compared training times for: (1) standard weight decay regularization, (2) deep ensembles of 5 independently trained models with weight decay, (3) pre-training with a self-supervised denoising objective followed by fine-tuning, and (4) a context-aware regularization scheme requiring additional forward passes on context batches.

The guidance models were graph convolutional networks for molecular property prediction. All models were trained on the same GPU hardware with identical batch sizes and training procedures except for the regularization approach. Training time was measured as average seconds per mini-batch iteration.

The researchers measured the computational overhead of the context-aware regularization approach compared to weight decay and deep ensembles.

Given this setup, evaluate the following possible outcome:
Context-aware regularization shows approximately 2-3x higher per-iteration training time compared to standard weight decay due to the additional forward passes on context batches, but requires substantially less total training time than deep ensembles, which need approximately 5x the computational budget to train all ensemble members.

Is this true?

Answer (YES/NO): NO